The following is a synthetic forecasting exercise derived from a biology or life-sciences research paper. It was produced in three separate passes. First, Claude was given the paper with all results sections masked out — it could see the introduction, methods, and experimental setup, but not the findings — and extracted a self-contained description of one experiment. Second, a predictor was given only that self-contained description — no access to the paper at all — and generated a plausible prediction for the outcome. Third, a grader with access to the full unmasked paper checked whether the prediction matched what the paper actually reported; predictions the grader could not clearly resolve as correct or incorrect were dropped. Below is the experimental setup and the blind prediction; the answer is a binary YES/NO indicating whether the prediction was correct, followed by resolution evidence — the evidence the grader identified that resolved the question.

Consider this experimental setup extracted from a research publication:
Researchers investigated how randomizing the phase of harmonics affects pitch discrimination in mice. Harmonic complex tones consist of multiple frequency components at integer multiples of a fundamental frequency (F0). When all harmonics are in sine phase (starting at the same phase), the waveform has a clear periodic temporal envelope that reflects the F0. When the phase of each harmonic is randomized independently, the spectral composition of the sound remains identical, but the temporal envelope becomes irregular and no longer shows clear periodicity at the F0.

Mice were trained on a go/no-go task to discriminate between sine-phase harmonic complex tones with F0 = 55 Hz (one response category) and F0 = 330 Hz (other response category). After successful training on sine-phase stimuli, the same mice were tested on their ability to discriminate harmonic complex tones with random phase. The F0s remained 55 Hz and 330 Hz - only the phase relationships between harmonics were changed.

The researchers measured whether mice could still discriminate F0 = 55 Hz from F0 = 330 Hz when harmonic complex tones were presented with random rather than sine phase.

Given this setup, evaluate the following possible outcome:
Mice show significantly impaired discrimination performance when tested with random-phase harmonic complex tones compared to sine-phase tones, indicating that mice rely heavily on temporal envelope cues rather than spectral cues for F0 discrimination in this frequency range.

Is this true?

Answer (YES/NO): YES